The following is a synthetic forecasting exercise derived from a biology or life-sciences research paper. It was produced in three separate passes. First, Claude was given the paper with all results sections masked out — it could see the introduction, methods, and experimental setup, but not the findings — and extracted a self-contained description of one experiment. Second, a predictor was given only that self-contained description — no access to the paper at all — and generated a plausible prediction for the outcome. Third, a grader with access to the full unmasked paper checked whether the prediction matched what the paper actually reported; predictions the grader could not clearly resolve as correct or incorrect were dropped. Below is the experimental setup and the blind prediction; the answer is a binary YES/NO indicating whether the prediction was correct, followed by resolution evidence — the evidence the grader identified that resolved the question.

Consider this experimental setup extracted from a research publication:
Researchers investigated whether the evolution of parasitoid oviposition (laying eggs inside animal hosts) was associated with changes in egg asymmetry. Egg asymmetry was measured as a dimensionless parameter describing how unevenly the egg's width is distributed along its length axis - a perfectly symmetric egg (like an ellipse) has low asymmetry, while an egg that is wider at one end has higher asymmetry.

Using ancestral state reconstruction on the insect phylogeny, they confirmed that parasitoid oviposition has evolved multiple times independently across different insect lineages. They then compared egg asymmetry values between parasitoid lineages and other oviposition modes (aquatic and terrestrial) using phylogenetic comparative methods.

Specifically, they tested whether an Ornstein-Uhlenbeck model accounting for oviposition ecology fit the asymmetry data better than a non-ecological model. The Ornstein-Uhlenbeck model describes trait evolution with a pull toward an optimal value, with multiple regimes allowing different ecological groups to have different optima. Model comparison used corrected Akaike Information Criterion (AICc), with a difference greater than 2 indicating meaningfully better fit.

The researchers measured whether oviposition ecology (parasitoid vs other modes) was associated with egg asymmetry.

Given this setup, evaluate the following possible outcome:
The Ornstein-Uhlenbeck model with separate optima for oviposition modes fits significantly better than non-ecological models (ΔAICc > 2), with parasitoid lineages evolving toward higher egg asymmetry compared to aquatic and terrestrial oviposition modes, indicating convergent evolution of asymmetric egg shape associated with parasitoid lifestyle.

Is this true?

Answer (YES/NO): YES